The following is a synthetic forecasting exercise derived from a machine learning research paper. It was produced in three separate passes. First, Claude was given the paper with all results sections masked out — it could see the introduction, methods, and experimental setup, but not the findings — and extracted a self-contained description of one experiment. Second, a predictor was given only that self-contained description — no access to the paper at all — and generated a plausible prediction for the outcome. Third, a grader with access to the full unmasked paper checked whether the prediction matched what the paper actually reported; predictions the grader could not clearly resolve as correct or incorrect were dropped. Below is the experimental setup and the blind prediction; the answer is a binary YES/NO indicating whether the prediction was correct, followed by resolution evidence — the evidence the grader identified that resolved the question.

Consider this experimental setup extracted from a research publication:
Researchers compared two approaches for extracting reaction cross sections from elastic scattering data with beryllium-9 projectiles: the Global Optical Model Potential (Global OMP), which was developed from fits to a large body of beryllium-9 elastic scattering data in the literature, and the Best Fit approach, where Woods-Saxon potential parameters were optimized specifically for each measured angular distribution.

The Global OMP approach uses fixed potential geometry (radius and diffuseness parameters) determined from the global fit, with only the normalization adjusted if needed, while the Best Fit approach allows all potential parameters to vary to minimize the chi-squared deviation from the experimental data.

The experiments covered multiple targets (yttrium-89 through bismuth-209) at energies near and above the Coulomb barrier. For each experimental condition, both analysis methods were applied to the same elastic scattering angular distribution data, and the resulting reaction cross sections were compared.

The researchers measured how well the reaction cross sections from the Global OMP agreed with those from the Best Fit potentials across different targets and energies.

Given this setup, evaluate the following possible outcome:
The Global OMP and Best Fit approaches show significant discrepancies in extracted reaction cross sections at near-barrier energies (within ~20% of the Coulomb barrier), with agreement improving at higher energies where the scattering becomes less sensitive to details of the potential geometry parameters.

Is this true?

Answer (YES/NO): NO